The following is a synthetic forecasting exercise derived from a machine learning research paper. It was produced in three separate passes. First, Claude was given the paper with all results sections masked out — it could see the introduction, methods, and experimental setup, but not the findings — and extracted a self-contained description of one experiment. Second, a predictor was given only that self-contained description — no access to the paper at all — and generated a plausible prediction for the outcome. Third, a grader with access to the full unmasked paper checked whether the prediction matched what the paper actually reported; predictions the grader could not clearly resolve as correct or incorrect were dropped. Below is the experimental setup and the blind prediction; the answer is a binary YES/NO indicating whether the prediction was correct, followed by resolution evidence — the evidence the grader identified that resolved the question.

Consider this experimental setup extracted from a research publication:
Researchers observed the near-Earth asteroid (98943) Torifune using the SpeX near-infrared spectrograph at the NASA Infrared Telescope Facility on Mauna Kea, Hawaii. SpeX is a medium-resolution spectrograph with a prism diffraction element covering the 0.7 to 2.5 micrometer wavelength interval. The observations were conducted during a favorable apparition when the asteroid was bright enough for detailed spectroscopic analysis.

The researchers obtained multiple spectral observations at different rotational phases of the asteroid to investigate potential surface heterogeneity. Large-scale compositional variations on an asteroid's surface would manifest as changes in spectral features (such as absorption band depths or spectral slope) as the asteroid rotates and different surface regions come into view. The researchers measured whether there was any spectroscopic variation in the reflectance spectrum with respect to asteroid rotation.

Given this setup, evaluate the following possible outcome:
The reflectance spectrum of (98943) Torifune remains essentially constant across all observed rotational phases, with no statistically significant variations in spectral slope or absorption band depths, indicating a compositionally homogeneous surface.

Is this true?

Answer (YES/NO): YES